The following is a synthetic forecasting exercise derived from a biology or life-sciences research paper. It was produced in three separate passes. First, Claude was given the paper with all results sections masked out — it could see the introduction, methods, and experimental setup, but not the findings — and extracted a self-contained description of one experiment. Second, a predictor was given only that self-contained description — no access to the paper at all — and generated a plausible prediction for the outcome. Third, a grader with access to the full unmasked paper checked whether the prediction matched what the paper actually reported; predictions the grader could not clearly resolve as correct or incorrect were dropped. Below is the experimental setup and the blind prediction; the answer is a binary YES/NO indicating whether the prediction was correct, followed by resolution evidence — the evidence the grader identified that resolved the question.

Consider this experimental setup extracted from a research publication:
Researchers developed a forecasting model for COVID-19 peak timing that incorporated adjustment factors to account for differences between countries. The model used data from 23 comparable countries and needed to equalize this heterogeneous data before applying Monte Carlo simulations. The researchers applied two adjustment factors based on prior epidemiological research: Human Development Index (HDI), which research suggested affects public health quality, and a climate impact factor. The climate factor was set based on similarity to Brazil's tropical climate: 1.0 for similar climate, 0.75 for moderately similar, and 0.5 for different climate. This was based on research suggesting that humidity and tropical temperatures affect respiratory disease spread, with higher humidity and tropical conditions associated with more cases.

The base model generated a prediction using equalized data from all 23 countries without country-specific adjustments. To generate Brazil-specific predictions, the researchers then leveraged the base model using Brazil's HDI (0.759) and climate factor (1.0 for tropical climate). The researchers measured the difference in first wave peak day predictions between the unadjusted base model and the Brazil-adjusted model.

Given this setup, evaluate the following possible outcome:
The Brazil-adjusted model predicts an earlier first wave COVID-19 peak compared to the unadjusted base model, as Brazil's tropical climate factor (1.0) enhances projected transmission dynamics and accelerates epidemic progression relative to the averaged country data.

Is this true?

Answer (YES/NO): NO